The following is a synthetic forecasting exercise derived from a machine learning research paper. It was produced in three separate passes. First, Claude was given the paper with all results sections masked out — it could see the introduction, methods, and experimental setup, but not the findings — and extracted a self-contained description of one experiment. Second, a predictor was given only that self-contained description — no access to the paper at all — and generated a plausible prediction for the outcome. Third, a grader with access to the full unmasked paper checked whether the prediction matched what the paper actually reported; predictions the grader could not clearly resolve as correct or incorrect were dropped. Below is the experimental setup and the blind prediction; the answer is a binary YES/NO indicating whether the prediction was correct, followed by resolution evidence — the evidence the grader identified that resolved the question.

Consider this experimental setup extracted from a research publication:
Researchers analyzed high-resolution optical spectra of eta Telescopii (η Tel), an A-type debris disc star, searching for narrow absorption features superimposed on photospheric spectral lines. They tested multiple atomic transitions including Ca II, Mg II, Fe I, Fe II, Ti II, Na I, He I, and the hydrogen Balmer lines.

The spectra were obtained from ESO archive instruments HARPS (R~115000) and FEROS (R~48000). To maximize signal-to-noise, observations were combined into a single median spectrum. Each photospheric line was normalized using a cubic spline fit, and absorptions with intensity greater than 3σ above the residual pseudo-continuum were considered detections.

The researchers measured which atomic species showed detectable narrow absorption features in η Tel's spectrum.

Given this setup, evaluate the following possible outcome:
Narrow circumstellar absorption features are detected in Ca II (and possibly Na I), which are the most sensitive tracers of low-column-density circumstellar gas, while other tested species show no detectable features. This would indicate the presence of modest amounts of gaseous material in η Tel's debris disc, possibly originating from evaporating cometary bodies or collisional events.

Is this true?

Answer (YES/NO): NO